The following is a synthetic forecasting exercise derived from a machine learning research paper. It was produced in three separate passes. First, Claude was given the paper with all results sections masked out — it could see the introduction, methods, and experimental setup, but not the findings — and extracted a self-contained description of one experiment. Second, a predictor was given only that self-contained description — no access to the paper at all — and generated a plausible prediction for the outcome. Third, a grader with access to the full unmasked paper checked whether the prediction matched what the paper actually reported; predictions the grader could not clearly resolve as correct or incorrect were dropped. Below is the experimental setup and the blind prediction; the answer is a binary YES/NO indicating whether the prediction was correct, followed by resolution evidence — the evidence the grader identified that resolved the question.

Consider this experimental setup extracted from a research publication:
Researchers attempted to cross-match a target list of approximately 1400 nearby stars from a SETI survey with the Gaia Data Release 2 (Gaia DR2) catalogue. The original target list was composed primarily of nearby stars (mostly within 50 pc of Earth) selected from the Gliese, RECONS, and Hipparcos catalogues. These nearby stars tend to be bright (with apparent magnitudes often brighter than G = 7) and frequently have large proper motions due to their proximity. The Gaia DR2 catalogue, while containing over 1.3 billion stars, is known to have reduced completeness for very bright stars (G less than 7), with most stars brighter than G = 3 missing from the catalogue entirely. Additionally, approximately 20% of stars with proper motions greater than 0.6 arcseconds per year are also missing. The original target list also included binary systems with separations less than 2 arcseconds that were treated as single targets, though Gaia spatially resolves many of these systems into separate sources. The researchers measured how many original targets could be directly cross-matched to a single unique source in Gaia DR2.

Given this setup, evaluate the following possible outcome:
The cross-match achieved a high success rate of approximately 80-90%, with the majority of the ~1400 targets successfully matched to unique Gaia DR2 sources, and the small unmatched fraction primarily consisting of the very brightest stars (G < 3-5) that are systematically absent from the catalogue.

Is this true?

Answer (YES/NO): NO